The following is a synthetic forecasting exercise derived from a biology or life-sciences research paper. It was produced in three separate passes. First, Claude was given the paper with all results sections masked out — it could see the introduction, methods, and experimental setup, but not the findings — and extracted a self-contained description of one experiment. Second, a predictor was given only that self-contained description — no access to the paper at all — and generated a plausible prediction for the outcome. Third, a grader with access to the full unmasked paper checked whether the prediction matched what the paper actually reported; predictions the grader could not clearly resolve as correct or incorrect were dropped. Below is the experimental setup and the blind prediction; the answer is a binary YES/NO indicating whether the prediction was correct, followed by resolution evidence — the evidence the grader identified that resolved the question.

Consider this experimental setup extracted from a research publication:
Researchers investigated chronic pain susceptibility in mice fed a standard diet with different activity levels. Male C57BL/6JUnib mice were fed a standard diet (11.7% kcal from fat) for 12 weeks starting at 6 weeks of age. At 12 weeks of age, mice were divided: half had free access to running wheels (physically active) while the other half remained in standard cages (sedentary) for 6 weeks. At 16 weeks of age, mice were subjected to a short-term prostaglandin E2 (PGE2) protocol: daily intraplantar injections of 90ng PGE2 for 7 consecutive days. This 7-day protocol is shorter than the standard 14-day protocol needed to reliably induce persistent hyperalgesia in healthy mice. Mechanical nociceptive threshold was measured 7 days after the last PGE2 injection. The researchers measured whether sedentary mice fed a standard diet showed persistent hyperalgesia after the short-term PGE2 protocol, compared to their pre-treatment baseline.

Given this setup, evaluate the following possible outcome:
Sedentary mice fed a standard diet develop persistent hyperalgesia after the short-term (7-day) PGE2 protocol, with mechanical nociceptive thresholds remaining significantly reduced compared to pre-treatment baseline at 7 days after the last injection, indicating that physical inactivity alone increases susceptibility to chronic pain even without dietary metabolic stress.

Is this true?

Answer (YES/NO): NO